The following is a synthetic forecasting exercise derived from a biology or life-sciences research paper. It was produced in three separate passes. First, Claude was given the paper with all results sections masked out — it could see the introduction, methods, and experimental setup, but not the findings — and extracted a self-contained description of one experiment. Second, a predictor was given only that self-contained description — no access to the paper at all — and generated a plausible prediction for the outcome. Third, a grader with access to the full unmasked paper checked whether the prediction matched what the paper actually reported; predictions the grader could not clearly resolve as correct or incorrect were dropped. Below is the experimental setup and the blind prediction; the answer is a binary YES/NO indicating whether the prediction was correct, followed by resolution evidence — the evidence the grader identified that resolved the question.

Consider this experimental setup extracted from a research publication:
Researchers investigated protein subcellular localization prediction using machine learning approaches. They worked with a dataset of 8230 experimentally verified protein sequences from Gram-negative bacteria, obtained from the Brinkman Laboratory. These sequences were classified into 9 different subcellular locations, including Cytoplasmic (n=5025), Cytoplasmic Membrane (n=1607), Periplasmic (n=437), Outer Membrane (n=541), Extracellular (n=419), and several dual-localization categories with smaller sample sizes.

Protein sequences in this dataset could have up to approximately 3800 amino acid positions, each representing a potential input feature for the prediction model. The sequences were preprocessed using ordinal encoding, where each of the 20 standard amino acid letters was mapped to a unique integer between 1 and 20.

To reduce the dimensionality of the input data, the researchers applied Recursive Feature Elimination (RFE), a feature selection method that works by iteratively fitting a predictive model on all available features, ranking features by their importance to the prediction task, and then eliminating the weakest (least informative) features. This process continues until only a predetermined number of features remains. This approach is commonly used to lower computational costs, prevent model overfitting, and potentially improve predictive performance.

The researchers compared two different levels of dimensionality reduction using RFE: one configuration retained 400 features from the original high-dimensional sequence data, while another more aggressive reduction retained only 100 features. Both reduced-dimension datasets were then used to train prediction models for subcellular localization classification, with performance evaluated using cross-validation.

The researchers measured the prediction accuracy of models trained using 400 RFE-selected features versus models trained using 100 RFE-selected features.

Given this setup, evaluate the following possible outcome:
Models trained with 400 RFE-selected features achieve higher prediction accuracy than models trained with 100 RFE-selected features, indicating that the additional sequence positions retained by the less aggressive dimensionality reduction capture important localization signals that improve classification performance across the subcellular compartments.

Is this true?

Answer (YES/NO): NO